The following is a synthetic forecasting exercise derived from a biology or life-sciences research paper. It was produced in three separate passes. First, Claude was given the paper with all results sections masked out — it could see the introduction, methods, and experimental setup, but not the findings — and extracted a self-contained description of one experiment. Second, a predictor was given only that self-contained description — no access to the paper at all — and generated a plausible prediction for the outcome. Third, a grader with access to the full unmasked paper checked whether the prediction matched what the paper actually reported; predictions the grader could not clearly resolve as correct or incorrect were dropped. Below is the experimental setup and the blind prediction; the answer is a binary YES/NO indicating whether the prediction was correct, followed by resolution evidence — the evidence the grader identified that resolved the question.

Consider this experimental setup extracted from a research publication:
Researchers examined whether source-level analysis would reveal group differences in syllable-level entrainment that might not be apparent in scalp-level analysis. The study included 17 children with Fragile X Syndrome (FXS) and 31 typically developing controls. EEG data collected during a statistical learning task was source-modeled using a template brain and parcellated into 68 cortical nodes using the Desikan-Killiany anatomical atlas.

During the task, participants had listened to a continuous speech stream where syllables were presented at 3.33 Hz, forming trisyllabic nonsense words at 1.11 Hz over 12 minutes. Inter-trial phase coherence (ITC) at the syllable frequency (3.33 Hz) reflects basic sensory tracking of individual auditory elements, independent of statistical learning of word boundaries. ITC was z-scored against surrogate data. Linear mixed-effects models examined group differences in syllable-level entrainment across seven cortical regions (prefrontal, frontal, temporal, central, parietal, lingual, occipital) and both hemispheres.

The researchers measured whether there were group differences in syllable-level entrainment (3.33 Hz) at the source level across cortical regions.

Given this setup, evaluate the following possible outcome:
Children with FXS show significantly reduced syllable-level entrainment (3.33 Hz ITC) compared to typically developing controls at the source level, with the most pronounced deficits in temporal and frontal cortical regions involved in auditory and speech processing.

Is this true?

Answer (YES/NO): NO